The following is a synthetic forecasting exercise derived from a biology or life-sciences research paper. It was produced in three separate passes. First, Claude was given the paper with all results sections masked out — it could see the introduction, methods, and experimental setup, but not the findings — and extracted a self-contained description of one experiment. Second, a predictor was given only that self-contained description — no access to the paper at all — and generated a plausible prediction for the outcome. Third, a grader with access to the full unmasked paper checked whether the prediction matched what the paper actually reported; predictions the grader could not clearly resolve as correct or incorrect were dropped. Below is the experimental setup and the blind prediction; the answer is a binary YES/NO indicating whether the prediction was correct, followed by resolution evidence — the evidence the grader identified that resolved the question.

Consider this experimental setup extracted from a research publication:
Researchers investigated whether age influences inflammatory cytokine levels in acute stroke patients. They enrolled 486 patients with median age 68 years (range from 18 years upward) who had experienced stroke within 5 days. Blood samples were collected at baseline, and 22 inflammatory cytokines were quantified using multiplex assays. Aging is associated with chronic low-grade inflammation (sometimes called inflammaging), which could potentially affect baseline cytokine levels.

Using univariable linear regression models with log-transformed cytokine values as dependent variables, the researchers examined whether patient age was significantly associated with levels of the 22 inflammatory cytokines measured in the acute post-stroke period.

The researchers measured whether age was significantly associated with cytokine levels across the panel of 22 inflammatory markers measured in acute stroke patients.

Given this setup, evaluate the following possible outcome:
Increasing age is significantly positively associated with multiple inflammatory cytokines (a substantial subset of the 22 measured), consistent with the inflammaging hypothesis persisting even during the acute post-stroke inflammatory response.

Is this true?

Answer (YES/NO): NO